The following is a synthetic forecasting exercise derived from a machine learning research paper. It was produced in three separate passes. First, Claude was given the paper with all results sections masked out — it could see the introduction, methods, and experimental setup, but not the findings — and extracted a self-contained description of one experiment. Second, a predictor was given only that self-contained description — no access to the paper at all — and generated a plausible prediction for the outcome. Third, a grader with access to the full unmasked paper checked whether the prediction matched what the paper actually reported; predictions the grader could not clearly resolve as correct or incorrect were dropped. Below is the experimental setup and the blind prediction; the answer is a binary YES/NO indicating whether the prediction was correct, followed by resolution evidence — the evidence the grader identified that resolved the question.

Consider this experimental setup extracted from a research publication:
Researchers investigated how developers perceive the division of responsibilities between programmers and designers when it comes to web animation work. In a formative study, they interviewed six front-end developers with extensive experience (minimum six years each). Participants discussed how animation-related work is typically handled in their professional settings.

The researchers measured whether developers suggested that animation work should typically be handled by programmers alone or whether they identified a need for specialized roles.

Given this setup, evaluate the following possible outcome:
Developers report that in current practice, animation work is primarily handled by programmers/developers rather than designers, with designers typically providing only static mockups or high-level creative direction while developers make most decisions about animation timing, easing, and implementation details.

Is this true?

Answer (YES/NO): NO